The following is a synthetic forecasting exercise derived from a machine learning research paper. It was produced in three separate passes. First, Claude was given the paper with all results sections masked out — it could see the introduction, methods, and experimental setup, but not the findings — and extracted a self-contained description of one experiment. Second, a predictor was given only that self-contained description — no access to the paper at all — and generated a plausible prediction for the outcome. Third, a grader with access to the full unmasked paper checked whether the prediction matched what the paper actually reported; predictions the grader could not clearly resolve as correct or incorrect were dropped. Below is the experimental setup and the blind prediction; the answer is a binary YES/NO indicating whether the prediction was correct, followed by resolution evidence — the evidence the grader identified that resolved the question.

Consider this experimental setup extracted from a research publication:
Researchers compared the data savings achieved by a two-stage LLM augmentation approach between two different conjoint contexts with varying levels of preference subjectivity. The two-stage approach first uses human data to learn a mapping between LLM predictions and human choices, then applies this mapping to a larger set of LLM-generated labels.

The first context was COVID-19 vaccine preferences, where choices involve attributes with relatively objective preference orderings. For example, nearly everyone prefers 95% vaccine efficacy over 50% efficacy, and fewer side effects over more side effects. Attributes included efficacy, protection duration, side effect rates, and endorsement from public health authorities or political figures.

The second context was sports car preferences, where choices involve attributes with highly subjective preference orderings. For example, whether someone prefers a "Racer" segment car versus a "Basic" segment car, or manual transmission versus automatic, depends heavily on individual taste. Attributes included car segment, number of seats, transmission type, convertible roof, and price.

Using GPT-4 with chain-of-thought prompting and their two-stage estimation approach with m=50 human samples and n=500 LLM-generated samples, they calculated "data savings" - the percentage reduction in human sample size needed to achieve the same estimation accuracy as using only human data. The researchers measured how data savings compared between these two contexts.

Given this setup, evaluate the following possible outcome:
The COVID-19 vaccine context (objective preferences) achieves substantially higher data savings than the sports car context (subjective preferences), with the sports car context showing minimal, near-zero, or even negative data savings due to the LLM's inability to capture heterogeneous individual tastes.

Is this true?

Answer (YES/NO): NO